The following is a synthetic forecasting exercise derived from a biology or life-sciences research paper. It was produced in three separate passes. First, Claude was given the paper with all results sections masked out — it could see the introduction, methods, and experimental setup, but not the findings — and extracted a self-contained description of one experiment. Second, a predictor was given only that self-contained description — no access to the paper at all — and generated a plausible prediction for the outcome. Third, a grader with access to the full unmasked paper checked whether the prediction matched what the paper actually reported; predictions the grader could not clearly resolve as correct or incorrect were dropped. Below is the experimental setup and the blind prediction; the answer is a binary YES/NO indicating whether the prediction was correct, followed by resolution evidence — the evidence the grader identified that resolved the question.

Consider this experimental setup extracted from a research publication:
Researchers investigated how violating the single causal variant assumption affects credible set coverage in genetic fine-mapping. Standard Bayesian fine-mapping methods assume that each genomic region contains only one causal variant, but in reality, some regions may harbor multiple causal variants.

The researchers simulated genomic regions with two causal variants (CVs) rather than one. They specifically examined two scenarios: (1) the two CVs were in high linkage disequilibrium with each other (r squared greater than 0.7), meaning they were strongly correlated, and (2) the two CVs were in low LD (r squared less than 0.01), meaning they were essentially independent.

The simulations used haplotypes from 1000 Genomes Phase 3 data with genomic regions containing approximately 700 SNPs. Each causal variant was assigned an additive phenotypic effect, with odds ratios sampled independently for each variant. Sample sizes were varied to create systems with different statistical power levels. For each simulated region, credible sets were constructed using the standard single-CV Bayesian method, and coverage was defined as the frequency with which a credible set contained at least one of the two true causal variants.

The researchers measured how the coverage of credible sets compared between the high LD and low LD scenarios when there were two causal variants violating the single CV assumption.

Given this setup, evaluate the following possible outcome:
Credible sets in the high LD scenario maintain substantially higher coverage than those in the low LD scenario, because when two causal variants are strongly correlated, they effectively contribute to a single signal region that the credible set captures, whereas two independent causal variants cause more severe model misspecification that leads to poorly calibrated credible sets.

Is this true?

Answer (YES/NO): YES